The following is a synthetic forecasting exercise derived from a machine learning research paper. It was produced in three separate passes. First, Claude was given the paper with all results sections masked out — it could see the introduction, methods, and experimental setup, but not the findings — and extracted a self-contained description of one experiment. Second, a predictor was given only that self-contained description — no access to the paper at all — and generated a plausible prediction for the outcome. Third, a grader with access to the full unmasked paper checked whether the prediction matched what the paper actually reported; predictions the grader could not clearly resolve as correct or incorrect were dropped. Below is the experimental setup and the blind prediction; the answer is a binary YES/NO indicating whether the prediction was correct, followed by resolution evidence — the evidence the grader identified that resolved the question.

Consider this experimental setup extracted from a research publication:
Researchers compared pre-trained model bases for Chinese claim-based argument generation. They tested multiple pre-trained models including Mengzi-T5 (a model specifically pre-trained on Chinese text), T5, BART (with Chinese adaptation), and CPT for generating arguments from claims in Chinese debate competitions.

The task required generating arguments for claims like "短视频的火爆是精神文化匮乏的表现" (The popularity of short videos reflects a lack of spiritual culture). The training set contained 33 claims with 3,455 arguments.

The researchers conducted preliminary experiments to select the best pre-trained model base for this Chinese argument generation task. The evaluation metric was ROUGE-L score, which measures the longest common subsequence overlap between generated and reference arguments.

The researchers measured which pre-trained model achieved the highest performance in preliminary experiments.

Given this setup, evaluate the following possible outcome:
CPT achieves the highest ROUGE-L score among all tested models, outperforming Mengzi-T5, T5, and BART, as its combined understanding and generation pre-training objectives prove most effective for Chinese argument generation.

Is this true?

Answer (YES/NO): NO